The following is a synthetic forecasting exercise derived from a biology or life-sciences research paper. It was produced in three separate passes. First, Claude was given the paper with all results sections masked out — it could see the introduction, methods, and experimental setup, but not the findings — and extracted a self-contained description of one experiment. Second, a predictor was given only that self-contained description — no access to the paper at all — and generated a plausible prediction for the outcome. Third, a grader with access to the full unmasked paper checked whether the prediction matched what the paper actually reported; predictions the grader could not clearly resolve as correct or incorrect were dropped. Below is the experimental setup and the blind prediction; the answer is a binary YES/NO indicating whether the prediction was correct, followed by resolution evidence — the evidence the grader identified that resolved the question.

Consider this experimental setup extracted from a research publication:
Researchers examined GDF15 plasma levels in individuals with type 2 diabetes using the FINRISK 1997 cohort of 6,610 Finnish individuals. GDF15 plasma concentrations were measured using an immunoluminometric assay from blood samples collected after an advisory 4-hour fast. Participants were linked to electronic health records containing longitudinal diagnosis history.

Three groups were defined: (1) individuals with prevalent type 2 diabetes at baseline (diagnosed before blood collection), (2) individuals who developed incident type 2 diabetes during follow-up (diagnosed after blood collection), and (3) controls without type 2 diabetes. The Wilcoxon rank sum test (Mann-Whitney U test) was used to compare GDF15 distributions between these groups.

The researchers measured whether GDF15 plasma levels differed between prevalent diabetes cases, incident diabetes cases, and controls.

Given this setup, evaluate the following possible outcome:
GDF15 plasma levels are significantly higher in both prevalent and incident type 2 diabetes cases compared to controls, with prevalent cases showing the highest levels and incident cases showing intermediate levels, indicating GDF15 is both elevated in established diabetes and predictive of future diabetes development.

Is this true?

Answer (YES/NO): YES